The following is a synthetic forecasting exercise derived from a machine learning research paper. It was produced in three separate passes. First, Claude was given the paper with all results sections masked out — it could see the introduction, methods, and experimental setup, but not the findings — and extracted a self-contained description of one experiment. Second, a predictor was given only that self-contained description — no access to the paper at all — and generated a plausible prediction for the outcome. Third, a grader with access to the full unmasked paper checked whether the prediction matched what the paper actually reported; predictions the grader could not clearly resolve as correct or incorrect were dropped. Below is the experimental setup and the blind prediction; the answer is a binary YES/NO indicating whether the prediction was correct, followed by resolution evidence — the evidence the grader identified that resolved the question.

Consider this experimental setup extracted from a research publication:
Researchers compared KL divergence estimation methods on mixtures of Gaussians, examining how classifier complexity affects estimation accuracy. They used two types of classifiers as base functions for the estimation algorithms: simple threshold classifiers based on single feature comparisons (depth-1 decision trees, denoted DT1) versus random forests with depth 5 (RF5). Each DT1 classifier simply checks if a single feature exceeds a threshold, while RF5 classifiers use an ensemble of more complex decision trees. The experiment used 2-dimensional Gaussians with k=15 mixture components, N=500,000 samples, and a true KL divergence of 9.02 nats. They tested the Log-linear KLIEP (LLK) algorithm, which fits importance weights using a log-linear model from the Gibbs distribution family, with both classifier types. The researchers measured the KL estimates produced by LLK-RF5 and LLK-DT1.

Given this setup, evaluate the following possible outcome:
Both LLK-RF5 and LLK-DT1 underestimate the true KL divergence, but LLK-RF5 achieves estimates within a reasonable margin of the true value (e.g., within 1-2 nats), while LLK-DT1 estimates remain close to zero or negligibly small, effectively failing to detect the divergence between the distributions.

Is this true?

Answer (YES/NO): NO